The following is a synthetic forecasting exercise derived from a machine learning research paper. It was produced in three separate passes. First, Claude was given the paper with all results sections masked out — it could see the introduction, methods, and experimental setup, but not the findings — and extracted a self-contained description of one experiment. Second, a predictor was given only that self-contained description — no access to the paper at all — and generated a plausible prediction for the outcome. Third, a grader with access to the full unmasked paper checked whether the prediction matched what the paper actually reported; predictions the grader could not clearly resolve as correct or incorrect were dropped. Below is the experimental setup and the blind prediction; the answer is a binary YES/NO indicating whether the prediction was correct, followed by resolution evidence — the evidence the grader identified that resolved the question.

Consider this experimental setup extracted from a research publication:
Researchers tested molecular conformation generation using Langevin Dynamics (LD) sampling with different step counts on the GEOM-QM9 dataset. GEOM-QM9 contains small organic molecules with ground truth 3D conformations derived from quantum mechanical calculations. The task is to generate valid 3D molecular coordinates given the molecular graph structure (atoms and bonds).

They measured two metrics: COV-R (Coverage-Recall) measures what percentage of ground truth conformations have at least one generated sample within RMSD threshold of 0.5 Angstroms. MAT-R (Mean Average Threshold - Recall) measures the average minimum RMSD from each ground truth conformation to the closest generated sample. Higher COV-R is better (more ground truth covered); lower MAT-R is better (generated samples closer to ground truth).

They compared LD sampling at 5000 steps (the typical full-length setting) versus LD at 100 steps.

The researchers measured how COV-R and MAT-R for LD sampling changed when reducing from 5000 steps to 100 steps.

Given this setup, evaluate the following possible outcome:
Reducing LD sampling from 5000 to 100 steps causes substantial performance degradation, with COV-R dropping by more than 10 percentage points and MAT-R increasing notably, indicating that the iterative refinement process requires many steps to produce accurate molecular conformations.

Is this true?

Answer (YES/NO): NO